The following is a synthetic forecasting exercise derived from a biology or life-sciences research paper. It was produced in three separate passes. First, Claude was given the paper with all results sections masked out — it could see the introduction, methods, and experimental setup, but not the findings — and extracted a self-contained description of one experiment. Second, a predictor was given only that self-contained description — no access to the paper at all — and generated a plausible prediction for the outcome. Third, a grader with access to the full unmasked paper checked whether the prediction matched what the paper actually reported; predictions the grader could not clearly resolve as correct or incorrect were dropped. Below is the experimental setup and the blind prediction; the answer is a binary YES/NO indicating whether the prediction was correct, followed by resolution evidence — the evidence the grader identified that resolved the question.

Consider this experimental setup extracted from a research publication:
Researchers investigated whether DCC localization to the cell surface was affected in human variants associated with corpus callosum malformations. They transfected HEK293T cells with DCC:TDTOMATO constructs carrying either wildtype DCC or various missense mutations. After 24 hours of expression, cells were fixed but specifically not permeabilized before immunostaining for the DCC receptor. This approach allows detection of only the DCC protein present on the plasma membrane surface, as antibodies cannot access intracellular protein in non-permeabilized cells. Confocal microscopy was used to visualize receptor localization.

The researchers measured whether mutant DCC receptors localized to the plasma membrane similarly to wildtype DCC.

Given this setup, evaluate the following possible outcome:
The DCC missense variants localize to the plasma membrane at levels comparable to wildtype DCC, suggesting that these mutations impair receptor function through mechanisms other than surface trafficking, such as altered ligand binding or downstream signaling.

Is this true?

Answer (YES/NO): YES